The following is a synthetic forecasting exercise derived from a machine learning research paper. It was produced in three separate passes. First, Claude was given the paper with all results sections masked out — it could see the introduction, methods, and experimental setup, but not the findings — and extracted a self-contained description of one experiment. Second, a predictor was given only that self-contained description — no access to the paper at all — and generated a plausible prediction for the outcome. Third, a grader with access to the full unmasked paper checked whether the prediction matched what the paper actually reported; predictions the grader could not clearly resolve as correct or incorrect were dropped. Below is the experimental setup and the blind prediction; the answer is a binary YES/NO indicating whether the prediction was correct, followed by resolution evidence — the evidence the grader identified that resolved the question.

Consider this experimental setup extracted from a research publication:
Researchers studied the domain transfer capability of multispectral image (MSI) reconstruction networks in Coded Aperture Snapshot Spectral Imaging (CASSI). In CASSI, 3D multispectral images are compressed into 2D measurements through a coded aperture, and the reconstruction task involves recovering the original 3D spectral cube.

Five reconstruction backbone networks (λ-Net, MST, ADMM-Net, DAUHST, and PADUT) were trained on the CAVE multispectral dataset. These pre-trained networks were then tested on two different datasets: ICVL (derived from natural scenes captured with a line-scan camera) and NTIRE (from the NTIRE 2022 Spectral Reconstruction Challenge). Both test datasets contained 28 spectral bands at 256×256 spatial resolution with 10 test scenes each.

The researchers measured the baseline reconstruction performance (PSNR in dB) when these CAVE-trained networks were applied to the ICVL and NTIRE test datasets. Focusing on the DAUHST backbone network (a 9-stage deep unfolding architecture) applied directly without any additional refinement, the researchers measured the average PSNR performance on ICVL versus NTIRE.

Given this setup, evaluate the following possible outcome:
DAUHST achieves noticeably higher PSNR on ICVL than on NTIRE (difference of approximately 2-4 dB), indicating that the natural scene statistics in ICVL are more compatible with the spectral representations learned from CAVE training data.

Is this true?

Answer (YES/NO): NO